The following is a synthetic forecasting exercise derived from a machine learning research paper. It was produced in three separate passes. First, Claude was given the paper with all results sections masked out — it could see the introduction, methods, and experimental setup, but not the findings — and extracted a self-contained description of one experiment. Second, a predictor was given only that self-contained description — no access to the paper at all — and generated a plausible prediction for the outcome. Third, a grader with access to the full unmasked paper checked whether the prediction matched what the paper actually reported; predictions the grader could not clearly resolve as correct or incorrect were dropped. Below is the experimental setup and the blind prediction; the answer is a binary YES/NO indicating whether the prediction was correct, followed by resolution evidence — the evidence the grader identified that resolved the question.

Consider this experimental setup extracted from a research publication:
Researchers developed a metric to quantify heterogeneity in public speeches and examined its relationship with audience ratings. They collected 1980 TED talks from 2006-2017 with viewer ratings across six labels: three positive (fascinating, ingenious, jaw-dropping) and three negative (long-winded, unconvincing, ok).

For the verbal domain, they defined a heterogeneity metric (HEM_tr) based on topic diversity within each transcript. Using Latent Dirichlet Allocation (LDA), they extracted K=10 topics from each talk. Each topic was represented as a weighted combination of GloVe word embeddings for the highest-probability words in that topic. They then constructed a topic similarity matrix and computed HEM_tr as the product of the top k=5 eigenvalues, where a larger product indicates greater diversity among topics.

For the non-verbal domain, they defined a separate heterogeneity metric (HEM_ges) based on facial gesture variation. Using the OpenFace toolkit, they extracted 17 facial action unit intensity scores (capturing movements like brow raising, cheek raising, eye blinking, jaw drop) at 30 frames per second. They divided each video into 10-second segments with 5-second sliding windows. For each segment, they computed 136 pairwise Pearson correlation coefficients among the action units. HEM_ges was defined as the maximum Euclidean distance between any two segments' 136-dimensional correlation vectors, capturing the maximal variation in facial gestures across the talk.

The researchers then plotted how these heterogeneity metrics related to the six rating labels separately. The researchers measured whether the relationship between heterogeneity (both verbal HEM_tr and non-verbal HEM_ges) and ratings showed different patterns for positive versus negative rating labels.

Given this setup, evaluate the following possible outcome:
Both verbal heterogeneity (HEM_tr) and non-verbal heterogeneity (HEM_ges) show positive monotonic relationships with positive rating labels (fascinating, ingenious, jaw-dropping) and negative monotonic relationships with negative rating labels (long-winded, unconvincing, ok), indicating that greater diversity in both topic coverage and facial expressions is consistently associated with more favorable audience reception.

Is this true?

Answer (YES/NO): NO